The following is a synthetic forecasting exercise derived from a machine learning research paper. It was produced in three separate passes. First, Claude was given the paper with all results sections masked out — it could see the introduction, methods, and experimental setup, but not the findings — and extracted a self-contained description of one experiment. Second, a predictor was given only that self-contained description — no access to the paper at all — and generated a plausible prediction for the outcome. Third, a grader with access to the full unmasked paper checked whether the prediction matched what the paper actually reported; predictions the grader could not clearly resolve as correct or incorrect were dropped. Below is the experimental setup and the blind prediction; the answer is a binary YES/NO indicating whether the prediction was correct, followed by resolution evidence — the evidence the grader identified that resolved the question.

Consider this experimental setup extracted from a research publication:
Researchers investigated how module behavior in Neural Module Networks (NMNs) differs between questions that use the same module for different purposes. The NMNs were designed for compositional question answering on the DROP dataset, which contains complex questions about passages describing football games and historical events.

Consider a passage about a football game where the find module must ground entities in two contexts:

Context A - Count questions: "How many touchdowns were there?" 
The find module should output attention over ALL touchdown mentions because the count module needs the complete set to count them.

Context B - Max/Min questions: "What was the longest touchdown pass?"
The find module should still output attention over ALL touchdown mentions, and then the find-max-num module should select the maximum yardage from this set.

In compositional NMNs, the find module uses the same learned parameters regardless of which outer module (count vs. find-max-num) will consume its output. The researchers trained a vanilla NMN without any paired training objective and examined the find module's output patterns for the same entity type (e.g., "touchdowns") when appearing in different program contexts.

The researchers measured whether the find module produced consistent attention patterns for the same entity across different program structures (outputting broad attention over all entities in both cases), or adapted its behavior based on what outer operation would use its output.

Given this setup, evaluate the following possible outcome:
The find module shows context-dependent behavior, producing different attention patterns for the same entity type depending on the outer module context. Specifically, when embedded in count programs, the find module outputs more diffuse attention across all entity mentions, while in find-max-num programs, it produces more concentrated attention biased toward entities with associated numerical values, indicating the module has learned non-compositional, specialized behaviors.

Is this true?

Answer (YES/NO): NO